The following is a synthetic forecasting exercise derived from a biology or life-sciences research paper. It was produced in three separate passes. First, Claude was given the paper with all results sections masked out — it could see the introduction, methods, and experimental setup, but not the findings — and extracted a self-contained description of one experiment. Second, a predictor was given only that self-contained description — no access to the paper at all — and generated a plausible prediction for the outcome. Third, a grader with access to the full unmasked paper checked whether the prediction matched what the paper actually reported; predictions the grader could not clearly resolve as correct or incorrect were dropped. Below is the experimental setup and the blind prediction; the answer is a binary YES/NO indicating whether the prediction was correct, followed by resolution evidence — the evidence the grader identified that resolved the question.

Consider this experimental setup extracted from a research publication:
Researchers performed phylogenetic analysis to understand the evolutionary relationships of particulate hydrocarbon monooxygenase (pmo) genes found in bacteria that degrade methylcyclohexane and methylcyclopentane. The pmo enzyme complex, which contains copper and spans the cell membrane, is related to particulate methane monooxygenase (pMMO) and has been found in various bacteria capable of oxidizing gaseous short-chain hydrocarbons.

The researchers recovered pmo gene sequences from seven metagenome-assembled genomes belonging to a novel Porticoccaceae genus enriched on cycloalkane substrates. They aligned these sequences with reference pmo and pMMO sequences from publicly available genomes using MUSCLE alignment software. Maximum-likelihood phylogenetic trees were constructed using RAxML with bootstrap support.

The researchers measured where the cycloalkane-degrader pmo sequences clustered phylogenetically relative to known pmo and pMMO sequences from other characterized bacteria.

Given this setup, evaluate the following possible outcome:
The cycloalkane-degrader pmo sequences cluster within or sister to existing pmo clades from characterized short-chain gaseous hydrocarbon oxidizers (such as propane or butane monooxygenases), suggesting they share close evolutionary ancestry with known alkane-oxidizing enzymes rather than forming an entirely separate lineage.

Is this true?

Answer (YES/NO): NO